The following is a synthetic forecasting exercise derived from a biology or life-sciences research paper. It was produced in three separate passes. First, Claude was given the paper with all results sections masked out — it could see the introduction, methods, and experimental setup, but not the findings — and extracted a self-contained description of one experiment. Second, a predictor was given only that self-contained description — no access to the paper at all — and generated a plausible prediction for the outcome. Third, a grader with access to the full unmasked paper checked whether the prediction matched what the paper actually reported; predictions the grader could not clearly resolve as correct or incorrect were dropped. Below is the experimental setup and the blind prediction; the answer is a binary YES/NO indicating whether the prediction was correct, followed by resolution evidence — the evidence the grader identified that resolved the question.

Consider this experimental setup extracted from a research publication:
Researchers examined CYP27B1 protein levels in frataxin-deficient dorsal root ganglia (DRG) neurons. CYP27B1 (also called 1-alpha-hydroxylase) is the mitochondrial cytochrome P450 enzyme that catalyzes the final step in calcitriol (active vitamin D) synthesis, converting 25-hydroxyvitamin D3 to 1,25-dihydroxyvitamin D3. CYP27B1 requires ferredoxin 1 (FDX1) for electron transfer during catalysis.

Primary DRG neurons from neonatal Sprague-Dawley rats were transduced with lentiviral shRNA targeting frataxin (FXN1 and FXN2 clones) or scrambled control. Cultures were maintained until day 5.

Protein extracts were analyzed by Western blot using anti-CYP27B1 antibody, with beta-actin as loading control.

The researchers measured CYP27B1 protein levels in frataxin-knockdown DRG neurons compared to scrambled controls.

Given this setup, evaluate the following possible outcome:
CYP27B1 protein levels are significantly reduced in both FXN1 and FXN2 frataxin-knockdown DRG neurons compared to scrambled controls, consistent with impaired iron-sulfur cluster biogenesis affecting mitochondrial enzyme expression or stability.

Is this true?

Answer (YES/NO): NO